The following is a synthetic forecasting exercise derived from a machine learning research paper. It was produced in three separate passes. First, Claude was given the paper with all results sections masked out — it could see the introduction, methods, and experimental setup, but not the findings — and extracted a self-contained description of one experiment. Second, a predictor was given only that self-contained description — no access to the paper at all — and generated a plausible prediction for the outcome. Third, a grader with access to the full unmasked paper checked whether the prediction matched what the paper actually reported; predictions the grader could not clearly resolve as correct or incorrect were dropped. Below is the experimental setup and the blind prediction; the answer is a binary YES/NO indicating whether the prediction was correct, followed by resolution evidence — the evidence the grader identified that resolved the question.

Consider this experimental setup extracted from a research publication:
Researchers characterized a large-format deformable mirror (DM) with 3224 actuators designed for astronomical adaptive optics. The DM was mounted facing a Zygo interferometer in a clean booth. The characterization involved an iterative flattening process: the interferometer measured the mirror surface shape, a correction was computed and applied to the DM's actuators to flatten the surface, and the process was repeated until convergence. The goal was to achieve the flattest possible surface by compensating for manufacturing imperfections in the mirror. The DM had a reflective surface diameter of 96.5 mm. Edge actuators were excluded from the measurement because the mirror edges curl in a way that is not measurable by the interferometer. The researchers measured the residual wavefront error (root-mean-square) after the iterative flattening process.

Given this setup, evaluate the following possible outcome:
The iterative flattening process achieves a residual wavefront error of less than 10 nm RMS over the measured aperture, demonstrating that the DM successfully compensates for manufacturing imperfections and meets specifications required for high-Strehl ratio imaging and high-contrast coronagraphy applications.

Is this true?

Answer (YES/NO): NO